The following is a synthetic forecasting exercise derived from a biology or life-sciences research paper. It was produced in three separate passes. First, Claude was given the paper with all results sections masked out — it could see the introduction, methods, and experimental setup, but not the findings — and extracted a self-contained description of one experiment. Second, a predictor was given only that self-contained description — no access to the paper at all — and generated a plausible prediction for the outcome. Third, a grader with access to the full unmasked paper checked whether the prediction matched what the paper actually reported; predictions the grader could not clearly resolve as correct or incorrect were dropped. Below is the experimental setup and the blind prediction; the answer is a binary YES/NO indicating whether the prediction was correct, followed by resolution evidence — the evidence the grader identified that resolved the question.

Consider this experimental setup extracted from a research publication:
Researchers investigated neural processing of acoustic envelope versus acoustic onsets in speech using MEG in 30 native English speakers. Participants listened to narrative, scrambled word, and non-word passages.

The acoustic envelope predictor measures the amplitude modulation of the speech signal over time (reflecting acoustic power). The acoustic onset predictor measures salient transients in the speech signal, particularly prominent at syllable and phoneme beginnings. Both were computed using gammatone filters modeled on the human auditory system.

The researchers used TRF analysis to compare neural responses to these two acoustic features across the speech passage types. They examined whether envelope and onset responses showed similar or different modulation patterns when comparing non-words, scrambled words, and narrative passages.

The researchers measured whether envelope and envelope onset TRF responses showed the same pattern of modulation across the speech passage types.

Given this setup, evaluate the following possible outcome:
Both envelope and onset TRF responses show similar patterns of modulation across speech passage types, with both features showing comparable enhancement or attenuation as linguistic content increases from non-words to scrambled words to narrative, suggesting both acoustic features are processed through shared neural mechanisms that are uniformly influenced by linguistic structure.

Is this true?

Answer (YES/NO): NO